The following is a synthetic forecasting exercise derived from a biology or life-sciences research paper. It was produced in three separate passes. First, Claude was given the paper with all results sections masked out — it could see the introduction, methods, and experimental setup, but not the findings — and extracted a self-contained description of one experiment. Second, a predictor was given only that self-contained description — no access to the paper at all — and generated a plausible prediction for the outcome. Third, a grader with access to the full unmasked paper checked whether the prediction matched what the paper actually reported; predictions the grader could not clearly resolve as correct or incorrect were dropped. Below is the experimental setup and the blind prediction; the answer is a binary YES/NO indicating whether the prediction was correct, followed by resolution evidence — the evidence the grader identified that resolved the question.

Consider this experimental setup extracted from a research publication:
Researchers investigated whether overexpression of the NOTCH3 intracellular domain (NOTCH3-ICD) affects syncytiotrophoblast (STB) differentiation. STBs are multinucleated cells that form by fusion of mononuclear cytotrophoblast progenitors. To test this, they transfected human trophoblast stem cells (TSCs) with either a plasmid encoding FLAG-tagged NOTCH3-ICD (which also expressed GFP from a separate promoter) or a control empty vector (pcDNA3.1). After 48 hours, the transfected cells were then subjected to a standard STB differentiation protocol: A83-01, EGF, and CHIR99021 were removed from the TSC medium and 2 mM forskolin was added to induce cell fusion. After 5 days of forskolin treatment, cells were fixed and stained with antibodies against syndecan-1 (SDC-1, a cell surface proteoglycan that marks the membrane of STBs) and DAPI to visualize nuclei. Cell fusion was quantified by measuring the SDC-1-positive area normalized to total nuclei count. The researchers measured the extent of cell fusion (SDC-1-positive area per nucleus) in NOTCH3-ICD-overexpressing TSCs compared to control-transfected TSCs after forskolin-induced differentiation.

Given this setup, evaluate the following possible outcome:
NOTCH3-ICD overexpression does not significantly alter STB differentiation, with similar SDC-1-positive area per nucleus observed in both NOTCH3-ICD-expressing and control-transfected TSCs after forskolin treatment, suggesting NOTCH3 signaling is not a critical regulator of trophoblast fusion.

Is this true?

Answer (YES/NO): NO